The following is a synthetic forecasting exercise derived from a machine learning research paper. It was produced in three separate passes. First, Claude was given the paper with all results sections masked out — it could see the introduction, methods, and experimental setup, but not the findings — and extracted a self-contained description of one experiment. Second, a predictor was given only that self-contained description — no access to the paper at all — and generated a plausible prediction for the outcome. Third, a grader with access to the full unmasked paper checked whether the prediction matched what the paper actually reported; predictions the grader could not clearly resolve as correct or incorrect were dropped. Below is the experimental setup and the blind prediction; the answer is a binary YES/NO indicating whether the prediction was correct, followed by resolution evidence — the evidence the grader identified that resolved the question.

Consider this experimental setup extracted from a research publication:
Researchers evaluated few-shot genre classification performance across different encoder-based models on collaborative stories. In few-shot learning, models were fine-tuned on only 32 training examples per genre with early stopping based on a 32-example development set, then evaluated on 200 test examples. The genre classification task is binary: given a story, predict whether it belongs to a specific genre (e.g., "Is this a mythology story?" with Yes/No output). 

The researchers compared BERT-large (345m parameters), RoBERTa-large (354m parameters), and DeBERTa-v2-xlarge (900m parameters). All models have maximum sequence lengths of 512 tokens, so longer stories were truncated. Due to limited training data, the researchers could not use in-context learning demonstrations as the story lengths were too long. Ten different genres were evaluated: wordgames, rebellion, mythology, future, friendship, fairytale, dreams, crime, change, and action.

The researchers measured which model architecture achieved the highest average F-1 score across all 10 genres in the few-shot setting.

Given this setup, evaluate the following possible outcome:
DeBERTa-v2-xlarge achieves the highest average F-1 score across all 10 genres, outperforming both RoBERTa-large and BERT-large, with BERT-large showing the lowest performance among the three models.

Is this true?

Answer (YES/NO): NO